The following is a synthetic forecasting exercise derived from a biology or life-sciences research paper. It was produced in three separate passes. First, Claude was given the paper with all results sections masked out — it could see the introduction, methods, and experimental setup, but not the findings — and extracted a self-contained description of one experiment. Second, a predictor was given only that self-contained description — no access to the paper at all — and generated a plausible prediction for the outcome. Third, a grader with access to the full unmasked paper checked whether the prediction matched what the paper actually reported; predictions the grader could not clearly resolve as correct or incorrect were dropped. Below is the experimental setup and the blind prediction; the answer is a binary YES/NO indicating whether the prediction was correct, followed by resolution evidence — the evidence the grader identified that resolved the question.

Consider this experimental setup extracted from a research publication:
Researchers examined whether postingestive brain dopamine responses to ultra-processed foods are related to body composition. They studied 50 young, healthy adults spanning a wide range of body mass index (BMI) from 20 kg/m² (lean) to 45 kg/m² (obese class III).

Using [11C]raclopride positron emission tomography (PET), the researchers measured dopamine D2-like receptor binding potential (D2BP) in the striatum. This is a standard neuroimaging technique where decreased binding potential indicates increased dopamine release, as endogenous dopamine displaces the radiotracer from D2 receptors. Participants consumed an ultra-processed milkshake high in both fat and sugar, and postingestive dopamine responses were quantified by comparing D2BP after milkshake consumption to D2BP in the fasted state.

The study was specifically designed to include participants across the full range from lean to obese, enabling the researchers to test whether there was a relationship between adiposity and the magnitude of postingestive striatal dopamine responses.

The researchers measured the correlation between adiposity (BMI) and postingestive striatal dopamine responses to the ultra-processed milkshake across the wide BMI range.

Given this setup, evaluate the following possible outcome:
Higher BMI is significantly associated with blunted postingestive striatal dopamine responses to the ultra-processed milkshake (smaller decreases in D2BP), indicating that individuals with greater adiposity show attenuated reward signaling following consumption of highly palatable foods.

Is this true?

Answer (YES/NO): NO